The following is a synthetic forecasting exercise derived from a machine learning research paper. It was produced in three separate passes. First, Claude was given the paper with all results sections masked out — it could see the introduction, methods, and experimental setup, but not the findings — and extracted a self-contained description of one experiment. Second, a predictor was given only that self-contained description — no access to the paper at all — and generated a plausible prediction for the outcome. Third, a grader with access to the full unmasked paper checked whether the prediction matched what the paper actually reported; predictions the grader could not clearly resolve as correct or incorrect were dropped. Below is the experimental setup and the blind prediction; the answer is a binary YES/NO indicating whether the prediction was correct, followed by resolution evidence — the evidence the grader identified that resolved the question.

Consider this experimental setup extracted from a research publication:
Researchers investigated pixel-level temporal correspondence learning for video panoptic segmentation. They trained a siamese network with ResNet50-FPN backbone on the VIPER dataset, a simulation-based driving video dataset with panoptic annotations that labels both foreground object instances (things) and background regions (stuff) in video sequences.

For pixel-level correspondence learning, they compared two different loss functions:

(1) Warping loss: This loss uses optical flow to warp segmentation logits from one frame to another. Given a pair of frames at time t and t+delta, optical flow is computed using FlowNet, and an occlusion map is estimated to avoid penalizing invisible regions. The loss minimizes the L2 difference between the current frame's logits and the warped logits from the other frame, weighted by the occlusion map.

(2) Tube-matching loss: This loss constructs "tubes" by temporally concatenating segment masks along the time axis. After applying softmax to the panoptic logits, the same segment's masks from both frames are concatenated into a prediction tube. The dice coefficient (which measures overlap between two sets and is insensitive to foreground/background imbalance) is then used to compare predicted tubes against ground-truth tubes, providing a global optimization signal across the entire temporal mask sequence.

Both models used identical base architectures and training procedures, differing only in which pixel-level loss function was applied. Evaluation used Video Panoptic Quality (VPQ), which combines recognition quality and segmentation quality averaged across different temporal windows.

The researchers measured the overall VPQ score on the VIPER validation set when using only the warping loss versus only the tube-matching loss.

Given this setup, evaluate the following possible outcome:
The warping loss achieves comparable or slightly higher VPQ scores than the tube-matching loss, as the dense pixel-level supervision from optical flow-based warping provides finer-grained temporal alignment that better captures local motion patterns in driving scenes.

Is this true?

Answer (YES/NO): NO